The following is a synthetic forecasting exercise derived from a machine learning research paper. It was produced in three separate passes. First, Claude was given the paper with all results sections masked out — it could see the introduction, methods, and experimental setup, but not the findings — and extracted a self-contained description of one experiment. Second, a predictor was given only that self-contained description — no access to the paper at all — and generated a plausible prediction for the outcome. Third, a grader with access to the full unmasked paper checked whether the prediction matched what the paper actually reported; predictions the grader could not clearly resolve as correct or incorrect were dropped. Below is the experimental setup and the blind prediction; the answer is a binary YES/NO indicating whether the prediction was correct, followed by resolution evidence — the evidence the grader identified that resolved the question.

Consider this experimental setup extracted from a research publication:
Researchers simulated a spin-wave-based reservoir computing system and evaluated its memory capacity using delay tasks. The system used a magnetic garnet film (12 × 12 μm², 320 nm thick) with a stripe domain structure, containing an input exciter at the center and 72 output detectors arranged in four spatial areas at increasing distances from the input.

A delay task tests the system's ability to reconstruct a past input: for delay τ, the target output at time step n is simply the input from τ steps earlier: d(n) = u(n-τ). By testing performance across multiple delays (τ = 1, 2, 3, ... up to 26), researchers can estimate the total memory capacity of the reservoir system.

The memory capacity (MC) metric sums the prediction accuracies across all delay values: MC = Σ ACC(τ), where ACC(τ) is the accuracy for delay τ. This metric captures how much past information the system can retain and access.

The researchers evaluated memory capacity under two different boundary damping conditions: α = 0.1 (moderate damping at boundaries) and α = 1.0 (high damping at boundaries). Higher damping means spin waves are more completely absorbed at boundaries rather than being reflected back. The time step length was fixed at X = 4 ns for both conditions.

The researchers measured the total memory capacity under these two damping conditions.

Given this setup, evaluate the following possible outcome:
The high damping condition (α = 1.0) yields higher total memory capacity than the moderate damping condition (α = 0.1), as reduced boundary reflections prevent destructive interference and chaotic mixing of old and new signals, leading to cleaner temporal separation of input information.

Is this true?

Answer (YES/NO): NO